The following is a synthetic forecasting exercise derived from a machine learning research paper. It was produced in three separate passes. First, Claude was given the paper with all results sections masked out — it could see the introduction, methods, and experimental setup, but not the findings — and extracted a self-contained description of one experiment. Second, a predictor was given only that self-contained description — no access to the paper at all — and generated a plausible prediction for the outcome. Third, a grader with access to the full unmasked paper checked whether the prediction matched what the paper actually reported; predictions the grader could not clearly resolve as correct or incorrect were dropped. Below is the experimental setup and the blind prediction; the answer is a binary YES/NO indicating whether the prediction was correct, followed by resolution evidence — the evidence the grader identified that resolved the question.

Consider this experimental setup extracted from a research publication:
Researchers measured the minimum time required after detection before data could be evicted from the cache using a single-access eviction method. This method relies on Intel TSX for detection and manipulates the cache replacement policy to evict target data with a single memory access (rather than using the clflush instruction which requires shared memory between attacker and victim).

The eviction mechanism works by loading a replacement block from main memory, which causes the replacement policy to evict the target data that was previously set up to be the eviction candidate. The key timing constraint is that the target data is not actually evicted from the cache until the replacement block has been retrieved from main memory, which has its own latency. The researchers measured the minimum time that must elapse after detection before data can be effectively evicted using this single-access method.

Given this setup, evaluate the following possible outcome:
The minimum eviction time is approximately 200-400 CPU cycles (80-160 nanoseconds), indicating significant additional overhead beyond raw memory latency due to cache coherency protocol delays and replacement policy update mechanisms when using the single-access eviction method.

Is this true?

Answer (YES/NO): YES